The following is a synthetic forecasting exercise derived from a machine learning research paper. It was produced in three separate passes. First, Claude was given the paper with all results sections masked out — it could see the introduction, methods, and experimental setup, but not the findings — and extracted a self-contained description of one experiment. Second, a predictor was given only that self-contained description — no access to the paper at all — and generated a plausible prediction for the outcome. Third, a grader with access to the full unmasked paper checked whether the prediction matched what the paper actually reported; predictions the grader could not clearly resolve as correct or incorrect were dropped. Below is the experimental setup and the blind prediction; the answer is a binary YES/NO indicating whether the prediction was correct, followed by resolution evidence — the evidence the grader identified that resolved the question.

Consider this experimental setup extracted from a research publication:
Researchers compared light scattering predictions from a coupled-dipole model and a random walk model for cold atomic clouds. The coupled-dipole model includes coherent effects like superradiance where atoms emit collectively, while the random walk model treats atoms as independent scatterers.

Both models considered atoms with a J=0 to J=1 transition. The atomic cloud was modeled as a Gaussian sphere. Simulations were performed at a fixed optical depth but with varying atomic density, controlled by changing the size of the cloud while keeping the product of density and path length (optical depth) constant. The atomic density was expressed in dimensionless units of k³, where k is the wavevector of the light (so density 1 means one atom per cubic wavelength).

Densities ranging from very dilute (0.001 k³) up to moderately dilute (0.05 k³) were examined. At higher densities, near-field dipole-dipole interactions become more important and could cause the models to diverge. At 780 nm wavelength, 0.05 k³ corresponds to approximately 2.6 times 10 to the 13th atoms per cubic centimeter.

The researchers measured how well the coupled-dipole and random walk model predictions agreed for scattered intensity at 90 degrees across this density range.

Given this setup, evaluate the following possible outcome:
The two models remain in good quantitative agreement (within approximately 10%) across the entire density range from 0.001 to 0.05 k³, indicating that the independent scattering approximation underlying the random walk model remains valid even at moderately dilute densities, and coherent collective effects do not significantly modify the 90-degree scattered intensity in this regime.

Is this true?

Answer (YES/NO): YES